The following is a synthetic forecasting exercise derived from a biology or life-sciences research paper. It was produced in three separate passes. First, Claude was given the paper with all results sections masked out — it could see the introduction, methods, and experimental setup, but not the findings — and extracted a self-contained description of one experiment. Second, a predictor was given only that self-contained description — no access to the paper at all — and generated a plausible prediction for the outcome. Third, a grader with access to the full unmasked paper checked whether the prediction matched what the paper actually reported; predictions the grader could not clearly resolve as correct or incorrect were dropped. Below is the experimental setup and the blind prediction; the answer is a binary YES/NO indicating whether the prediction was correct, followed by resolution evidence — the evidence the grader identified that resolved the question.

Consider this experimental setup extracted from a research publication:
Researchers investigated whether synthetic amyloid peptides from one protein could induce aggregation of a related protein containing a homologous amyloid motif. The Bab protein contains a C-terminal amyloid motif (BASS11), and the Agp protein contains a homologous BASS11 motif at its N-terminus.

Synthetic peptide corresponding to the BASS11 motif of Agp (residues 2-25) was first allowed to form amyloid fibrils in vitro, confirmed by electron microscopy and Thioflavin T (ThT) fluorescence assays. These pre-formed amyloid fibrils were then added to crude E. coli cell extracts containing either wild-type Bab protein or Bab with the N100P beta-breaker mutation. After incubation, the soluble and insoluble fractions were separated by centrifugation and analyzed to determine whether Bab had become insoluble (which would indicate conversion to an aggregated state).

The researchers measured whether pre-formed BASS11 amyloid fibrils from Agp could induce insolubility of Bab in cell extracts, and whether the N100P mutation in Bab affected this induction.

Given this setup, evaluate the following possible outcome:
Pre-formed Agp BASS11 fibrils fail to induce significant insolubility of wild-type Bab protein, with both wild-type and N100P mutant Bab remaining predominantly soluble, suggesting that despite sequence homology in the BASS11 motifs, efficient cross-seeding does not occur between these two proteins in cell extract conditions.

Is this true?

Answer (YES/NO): NO